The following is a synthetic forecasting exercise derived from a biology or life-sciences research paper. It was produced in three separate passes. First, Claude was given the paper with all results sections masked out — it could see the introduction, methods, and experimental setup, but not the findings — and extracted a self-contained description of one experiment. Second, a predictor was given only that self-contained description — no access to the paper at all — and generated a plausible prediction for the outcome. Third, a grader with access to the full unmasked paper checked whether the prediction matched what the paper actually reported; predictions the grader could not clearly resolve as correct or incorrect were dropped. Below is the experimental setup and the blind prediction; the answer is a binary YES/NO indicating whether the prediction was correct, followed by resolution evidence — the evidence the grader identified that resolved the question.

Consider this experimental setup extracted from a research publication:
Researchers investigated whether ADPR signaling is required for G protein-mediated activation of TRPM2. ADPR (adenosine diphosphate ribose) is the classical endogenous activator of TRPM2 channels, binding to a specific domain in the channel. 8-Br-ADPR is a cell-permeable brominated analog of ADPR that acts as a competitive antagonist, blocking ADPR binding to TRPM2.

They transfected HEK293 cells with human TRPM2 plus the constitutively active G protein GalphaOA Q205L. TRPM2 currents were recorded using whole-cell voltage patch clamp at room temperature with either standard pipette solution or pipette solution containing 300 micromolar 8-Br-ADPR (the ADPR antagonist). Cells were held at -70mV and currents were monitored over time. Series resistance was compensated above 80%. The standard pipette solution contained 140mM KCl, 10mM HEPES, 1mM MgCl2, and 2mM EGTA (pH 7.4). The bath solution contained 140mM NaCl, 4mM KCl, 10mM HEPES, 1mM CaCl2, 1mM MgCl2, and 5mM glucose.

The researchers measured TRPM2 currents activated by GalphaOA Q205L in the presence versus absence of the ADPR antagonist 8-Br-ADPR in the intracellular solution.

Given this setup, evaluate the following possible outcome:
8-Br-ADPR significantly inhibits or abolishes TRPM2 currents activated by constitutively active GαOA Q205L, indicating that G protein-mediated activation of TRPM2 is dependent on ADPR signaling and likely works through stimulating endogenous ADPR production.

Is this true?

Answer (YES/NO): NO